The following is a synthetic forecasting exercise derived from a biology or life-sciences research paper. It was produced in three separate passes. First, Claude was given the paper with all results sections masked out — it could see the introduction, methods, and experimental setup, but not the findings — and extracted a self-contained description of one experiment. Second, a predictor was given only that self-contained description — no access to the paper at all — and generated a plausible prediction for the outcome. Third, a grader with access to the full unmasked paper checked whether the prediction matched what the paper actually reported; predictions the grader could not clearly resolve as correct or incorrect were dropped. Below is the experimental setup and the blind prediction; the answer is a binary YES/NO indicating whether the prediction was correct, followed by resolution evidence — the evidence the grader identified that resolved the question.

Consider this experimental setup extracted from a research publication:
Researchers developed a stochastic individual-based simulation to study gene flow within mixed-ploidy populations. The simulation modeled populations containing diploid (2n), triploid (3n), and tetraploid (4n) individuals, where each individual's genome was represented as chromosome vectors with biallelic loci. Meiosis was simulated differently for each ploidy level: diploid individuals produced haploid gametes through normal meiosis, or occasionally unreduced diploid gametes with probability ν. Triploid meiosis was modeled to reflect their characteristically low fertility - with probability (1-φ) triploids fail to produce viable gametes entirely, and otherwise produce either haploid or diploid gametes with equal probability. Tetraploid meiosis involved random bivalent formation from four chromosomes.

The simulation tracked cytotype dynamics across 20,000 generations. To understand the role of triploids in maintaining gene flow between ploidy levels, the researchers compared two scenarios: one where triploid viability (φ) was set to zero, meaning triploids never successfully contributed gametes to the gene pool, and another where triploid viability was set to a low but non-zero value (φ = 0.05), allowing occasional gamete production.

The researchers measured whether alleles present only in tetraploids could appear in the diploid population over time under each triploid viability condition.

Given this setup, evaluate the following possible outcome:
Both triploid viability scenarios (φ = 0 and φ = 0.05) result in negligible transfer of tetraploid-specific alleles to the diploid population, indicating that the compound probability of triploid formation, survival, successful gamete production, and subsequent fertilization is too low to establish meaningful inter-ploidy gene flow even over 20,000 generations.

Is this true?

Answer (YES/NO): NO